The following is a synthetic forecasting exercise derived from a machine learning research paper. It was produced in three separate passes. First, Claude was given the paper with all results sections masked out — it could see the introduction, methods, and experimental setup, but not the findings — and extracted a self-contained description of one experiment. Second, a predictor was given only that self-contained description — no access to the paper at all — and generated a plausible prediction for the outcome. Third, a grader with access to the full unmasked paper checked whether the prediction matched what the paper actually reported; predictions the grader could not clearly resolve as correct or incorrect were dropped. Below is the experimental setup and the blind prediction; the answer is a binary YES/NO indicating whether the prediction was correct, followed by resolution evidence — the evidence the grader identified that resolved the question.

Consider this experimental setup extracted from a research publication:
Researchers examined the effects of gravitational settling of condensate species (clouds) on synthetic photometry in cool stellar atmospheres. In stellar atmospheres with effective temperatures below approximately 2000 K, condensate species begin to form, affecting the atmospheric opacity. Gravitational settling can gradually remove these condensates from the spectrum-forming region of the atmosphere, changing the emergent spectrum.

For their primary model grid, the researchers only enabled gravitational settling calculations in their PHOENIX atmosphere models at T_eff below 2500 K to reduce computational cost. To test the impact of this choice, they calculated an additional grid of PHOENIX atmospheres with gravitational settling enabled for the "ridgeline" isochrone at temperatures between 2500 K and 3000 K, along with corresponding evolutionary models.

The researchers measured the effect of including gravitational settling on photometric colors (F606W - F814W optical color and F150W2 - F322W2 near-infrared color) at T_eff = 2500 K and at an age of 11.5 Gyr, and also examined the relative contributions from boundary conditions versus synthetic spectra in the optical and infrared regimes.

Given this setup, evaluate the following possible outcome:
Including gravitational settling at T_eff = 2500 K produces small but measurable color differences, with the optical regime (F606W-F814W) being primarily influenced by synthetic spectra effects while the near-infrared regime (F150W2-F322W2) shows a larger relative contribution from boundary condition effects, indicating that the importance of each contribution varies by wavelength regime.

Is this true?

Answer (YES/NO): NO